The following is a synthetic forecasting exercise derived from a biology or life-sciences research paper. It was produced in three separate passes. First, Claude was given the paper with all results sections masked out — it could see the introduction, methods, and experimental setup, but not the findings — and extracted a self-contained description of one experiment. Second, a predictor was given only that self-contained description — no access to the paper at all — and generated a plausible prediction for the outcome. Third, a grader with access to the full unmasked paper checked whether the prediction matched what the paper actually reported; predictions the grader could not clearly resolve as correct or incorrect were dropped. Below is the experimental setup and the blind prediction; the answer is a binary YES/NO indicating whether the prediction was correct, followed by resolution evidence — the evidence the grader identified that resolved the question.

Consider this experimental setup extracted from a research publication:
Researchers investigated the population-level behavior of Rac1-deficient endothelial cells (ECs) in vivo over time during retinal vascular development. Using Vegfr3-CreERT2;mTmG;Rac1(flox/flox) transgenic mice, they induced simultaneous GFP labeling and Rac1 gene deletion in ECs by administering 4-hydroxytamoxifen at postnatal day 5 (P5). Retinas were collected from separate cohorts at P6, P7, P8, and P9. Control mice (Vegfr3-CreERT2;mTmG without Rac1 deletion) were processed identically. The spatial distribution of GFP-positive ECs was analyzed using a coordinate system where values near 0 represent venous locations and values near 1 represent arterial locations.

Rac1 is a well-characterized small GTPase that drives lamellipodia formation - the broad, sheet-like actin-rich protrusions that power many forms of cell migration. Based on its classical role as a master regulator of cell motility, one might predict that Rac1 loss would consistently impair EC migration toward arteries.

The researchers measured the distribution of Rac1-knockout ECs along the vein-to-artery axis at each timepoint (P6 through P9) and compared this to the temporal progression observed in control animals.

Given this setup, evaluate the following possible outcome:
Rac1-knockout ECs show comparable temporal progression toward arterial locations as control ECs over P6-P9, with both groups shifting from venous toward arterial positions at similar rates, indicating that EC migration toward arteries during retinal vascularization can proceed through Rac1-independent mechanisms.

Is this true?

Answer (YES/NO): NO